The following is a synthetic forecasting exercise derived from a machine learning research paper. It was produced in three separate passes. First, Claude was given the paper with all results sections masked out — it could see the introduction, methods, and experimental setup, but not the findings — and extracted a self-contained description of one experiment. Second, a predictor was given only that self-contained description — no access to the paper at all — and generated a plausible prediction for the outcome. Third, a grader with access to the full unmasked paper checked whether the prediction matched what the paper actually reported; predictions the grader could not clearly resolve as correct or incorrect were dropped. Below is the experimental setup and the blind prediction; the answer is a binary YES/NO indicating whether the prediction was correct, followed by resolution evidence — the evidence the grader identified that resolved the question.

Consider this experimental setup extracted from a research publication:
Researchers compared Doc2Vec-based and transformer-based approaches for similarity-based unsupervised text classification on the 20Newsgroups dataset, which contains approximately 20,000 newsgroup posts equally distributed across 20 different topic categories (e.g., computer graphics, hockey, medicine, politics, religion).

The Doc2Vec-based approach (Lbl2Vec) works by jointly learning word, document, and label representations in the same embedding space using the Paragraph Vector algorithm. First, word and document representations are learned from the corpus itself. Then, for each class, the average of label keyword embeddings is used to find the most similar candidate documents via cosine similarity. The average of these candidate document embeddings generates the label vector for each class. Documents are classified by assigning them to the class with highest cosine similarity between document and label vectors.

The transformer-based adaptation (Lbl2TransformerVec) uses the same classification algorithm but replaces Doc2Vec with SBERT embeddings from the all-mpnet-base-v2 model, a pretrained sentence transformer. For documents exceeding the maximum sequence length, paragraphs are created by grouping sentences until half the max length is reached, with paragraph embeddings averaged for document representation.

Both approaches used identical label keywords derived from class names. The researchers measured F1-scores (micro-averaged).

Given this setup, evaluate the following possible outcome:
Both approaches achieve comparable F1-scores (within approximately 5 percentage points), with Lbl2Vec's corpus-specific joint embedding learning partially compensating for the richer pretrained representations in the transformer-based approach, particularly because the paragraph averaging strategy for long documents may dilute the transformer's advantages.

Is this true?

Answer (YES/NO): NO